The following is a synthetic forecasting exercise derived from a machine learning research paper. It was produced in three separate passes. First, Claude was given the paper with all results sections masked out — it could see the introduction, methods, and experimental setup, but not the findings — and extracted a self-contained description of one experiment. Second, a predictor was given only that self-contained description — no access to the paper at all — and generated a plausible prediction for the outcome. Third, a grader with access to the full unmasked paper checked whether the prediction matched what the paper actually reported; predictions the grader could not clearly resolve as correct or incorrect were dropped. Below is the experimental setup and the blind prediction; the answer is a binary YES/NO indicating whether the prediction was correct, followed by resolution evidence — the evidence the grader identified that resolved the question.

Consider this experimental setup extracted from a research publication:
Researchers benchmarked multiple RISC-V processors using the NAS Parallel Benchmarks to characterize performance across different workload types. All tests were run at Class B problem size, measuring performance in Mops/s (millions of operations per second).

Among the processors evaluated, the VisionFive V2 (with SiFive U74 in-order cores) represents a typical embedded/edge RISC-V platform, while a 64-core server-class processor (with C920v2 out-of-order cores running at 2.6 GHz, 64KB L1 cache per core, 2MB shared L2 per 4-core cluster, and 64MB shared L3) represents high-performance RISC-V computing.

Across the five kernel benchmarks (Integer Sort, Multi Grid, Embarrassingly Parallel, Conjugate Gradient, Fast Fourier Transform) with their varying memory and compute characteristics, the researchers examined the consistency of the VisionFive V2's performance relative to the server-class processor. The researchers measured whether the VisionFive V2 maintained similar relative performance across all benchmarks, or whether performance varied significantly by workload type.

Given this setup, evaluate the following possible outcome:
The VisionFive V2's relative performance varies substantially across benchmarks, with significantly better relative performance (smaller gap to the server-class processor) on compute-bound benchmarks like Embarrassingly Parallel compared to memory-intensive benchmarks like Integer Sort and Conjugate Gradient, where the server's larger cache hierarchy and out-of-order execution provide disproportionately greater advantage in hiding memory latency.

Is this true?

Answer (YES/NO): NO